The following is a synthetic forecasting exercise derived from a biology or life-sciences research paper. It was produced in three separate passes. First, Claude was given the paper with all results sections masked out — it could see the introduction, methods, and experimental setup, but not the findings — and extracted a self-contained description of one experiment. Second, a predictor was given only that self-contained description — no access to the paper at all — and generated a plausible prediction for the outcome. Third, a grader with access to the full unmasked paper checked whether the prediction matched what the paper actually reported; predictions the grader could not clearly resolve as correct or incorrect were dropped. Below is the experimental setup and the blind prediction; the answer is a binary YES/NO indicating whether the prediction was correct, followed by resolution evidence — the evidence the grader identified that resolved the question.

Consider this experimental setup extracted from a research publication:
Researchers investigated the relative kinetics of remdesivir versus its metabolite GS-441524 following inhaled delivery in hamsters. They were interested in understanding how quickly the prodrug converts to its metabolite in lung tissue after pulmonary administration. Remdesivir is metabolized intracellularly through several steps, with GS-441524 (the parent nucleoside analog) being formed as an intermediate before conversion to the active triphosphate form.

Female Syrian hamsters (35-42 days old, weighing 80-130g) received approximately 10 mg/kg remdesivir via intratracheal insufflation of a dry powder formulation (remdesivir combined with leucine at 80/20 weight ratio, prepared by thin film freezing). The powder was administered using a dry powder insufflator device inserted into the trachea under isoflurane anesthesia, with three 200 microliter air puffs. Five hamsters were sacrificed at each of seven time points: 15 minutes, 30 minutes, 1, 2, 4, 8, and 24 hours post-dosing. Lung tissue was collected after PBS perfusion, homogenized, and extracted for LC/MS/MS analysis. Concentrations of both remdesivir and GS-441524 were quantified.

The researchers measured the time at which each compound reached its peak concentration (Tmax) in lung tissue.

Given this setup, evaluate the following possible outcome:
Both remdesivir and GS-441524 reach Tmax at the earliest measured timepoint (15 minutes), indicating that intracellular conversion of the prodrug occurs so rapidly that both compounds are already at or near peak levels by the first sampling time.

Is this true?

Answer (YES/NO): NO